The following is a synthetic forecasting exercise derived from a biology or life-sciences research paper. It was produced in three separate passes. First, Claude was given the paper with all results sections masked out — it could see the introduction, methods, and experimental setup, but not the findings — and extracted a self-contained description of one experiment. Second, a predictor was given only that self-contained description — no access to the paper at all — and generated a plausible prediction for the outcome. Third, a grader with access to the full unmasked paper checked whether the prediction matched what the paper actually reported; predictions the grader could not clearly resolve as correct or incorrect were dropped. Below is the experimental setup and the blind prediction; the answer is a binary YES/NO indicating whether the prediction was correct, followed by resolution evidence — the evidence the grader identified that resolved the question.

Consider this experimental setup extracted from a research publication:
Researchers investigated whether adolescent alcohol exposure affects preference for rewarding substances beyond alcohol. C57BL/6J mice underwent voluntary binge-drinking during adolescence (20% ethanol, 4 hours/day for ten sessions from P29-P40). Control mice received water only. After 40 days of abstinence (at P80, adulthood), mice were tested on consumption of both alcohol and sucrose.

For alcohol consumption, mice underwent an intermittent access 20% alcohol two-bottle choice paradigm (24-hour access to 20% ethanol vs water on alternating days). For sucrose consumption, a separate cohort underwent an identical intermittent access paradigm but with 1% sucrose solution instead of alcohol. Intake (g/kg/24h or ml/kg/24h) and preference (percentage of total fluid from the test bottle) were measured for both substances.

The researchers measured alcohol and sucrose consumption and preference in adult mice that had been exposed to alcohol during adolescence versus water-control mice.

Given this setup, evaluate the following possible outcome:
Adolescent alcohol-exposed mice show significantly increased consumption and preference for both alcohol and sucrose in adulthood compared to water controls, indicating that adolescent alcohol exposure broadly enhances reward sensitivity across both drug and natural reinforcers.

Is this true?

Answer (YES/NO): NO